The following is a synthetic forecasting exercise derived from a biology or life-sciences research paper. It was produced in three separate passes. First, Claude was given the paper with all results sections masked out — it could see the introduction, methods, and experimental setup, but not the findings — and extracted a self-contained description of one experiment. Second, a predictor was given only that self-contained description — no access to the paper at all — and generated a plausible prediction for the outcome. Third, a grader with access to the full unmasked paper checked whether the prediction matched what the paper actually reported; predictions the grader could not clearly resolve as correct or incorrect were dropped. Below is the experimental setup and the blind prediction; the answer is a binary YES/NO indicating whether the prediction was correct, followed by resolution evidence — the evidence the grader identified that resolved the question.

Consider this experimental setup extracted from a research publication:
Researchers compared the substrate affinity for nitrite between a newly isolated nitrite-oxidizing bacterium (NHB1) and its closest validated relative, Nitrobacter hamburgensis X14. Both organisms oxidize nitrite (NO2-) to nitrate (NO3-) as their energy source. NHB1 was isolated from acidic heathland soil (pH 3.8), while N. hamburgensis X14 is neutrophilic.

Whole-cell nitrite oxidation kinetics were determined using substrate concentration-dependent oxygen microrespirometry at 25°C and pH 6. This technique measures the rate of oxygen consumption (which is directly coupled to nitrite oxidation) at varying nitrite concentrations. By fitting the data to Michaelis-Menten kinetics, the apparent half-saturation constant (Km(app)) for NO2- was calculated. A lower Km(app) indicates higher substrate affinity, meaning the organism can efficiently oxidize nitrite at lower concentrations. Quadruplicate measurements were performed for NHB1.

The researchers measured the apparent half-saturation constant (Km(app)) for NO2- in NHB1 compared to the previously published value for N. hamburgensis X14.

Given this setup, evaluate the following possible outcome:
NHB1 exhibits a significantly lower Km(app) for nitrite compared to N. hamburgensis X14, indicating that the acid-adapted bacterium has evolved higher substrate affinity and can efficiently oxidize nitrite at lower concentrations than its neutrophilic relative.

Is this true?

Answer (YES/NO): YES